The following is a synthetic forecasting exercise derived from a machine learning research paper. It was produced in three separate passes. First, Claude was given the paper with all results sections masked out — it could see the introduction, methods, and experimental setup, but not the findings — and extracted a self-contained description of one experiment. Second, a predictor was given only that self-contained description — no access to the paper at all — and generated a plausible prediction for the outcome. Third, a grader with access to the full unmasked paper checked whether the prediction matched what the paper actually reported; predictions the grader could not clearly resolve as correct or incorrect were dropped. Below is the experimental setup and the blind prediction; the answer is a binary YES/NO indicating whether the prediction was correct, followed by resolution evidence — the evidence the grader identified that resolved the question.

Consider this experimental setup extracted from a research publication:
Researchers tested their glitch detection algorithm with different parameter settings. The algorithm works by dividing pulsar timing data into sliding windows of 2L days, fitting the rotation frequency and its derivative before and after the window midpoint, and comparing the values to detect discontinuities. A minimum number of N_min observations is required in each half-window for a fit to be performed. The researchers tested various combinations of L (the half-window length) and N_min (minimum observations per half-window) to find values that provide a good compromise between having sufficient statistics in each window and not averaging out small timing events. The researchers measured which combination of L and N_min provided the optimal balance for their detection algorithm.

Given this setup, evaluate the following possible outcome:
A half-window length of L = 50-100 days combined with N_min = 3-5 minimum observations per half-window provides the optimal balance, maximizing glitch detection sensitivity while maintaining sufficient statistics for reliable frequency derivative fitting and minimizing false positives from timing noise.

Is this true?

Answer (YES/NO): NO